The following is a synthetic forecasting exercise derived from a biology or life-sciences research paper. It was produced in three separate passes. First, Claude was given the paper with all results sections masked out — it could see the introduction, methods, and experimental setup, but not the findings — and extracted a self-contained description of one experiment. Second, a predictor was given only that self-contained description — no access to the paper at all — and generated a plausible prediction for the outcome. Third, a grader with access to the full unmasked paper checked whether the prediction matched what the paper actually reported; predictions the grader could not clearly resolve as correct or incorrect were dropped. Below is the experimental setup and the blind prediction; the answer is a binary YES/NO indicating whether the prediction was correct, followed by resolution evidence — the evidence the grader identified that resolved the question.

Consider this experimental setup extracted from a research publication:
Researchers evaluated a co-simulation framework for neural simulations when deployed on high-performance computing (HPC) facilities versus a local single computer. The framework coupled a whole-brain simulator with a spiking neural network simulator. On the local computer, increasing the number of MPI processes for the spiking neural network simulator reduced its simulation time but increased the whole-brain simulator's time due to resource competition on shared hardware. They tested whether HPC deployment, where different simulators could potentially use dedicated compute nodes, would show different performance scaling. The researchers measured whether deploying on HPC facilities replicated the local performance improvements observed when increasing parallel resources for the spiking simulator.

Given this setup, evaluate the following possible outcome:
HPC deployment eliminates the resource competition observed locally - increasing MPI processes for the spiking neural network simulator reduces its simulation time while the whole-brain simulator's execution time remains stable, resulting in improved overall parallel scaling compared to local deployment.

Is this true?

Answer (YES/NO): NO